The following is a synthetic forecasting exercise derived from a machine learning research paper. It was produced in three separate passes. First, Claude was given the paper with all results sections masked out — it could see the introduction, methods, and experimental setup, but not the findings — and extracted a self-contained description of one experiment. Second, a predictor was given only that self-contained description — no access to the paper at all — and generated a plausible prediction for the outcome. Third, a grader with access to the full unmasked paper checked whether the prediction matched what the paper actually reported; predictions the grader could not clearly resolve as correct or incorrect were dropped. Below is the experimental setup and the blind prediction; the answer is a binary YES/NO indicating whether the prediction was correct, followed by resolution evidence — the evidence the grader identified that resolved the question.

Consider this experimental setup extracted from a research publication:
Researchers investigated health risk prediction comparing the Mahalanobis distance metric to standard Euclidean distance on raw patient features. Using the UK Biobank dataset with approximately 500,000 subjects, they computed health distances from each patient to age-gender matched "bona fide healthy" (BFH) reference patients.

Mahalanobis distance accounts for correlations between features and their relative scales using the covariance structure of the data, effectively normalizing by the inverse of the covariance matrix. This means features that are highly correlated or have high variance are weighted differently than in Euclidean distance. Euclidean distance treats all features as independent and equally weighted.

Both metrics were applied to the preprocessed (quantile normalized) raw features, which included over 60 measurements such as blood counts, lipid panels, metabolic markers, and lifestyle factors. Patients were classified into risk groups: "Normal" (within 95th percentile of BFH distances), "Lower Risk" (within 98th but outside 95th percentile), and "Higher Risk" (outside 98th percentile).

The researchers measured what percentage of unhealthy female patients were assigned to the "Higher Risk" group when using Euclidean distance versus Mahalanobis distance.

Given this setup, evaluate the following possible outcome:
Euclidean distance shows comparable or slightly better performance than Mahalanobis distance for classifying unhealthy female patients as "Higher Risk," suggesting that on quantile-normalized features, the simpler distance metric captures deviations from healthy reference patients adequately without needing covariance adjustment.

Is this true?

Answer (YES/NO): YES